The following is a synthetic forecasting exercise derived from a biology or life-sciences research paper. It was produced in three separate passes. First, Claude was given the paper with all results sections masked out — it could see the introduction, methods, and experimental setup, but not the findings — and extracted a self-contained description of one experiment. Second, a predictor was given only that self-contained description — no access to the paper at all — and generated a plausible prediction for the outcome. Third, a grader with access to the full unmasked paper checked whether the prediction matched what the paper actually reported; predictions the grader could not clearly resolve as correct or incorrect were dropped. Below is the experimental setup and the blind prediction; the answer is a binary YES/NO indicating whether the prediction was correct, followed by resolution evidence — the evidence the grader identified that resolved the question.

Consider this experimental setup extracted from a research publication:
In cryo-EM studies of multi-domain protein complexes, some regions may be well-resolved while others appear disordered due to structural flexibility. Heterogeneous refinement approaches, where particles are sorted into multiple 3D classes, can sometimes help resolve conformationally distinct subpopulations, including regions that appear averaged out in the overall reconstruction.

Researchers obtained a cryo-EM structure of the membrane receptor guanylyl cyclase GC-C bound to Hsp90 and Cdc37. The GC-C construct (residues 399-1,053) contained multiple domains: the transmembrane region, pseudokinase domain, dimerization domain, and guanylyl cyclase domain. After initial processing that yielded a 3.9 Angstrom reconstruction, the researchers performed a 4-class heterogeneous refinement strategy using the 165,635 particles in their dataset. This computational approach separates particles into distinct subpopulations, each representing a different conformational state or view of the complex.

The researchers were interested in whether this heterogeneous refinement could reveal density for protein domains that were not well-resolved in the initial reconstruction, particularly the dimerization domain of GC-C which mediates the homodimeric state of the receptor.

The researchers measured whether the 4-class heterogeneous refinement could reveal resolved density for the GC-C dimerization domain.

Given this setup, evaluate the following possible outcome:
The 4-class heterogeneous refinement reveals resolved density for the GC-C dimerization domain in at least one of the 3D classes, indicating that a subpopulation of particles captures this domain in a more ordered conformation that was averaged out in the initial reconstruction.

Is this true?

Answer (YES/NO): YES